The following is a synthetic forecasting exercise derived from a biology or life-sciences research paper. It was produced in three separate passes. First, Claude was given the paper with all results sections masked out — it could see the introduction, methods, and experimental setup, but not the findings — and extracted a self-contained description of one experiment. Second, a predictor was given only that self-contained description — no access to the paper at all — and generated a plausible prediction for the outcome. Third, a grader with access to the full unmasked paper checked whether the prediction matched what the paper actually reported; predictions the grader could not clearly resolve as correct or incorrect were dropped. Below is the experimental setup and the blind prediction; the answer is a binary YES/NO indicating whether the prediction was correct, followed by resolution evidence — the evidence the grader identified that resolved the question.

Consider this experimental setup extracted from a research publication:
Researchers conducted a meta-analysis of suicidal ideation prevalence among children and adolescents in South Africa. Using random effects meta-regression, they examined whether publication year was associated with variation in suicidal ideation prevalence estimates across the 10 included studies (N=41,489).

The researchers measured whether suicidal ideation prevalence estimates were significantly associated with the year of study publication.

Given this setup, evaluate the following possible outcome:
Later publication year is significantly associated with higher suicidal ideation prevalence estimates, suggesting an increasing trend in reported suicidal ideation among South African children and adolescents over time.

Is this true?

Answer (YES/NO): NO